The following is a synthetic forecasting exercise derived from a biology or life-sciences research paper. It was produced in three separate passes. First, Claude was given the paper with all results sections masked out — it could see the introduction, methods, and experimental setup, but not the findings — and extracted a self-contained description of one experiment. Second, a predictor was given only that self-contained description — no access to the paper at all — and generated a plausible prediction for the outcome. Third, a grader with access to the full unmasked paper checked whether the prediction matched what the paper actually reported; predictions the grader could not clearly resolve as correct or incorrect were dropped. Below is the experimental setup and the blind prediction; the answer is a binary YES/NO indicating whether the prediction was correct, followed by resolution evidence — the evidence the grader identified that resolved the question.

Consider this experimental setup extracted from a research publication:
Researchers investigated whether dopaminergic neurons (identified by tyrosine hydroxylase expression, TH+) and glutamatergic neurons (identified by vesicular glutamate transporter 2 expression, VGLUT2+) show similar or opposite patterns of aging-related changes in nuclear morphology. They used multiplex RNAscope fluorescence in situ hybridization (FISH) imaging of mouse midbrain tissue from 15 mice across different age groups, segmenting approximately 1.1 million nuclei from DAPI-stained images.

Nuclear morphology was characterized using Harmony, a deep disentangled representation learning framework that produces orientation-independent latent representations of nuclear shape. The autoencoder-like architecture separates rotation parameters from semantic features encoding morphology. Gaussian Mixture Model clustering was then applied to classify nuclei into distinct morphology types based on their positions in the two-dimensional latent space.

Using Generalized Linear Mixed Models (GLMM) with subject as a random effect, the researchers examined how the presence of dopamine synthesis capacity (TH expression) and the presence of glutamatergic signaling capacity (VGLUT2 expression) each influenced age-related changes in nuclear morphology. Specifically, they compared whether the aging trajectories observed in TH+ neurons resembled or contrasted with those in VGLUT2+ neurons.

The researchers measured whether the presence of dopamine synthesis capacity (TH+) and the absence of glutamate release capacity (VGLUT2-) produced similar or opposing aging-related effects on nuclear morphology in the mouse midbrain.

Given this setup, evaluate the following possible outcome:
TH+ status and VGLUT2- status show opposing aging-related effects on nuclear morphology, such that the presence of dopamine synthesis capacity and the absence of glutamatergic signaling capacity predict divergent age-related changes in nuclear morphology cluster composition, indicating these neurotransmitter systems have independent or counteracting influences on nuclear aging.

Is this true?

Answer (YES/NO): NO